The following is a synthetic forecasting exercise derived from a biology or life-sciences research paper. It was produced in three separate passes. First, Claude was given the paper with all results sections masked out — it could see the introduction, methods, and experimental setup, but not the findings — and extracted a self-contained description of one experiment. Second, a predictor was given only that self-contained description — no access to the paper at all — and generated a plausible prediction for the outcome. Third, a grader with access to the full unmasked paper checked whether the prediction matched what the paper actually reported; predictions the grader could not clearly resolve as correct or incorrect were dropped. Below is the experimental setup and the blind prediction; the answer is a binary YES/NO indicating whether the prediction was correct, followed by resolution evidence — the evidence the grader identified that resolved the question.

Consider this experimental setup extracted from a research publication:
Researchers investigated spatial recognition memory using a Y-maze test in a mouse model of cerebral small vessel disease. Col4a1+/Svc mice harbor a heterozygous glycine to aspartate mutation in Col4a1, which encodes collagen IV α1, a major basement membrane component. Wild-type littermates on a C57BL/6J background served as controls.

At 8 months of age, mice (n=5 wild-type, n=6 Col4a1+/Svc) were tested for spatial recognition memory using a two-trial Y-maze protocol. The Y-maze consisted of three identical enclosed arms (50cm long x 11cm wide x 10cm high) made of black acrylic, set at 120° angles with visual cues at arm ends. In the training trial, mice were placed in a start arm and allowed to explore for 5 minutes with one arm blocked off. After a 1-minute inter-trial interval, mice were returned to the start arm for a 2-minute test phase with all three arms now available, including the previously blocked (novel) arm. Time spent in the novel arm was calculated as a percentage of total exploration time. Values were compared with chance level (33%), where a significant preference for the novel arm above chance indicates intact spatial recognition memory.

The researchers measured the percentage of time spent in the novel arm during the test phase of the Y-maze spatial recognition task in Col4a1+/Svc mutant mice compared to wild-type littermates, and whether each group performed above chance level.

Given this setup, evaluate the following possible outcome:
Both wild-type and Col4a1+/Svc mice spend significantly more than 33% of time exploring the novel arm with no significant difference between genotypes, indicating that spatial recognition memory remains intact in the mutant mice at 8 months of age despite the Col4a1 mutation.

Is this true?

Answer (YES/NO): NO